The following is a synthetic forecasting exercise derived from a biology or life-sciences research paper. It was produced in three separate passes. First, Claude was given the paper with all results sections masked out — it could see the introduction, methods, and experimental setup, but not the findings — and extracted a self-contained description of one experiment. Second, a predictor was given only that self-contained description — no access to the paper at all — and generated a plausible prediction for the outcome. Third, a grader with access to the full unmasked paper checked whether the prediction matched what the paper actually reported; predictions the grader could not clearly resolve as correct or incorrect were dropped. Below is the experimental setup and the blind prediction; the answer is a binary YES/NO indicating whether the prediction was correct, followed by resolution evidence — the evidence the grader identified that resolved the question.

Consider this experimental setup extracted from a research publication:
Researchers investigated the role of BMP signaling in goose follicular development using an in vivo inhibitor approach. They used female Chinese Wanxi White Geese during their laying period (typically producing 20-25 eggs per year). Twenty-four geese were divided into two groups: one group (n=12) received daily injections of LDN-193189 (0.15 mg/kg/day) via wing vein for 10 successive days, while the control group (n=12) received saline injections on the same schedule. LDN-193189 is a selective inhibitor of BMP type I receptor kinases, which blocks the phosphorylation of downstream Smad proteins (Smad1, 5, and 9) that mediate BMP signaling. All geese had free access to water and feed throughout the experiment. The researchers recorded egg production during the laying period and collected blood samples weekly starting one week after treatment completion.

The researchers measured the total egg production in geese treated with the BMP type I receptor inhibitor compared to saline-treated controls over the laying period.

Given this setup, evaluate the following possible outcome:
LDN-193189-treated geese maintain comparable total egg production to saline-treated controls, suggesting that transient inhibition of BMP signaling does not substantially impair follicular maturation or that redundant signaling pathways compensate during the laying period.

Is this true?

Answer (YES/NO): NO